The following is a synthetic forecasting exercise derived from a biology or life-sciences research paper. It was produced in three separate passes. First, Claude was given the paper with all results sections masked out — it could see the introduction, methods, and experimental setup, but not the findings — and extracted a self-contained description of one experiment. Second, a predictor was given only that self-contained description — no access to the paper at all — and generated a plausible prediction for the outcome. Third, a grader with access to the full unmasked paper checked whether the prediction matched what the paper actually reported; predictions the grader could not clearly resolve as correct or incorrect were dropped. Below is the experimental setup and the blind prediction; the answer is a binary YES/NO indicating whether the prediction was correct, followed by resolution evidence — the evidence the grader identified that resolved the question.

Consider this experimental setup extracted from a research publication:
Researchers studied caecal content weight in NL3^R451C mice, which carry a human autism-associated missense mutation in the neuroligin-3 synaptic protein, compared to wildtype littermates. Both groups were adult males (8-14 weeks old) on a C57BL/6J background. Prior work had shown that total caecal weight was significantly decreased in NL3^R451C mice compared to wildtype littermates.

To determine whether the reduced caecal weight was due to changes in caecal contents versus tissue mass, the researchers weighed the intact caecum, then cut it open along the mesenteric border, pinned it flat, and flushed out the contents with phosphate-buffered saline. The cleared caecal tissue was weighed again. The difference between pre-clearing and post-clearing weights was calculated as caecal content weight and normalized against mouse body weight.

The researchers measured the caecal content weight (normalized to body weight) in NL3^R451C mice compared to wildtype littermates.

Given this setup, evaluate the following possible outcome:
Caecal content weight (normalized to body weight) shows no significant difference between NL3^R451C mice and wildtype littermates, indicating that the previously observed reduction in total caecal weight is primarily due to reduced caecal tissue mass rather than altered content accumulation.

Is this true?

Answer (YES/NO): NO